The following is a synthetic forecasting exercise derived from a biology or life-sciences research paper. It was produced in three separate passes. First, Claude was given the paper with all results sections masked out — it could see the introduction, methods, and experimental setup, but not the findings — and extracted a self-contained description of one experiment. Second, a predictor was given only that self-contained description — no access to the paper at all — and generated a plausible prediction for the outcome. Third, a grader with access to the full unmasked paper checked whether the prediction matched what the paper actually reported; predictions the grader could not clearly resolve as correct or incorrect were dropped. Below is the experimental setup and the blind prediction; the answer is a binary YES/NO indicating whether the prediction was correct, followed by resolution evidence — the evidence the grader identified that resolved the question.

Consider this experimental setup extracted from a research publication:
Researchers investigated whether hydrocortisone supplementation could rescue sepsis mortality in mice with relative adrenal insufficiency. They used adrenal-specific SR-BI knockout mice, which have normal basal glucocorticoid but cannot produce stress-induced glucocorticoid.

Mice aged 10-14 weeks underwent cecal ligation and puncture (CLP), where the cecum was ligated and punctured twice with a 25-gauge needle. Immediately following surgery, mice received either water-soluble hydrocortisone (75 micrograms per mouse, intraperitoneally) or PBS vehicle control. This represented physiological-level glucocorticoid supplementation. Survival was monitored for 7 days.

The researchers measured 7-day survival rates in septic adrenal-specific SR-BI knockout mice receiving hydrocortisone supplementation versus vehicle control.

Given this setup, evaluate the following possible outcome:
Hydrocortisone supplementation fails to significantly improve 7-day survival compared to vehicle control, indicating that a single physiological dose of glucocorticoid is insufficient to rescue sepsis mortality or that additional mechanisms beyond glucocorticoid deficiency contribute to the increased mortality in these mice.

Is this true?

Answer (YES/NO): NO